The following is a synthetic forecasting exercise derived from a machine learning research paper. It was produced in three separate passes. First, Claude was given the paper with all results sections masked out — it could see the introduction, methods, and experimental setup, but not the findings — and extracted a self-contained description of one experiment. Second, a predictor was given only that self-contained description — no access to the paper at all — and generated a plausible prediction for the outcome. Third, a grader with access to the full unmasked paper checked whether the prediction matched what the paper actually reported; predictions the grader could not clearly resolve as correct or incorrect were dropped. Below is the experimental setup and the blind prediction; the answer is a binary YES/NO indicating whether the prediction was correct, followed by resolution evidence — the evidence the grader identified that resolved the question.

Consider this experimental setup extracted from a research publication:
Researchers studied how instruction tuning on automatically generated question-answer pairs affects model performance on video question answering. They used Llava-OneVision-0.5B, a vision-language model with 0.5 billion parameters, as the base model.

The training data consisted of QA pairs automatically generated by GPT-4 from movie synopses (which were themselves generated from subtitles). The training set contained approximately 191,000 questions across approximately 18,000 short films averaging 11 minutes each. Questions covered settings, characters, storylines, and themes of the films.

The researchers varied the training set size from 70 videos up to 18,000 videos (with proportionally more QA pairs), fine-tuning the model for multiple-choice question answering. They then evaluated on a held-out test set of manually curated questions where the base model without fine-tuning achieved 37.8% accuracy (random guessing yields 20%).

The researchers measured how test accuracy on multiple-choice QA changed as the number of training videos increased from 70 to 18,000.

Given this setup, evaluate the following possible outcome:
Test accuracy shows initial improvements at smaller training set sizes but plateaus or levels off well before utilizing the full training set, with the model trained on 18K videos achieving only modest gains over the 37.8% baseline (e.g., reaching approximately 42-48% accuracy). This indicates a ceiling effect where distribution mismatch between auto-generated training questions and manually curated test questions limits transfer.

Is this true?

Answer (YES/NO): NO